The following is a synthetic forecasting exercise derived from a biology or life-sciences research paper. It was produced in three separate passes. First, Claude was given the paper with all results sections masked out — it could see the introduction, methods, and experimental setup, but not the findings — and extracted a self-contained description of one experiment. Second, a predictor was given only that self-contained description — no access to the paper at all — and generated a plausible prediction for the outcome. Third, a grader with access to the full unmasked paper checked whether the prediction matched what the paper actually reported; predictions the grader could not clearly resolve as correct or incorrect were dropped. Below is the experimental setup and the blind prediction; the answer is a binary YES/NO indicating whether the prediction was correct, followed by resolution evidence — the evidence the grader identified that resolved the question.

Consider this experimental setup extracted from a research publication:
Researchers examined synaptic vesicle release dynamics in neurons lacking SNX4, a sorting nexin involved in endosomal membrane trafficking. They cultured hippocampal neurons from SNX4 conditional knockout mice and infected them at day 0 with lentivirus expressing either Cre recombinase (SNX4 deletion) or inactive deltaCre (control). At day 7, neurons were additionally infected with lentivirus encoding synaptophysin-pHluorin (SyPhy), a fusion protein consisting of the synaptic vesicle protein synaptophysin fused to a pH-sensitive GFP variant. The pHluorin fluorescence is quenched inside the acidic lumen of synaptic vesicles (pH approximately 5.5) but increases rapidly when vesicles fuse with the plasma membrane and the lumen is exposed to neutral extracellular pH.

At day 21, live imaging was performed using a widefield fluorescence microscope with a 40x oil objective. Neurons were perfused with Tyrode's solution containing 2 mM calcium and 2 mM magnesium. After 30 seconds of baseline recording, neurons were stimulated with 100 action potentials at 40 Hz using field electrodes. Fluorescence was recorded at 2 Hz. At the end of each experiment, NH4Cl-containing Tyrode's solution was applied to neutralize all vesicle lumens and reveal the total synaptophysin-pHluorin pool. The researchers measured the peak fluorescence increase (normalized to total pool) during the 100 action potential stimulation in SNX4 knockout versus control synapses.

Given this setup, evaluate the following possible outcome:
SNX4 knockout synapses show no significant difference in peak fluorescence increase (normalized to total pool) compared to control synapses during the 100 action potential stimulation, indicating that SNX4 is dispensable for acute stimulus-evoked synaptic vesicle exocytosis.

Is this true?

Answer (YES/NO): NO